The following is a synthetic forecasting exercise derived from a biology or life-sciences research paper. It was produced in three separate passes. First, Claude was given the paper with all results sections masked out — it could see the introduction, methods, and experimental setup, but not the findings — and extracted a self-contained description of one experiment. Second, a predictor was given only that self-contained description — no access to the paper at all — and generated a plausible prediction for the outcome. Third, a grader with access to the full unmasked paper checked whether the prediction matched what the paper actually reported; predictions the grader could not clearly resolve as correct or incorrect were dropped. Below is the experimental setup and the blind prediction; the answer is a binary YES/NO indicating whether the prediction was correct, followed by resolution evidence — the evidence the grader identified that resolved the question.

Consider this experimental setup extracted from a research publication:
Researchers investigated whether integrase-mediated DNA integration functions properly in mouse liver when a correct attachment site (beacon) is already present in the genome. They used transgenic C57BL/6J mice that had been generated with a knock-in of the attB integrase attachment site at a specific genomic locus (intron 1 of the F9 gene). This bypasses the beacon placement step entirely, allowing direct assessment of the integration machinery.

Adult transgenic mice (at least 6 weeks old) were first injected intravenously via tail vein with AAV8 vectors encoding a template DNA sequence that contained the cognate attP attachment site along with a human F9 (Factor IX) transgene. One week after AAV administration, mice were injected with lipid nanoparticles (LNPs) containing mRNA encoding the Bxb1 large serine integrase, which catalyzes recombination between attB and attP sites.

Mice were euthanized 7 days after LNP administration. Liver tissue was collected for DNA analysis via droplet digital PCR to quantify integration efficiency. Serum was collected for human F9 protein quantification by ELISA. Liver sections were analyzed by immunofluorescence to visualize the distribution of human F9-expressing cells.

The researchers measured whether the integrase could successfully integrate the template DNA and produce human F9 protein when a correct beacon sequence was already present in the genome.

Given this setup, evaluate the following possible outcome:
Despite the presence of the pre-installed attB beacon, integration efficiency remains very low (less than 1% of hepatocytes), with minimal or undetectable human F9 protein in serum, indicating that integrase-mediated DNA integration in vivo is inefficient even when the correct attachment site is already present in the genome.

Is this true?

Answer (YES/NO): NO